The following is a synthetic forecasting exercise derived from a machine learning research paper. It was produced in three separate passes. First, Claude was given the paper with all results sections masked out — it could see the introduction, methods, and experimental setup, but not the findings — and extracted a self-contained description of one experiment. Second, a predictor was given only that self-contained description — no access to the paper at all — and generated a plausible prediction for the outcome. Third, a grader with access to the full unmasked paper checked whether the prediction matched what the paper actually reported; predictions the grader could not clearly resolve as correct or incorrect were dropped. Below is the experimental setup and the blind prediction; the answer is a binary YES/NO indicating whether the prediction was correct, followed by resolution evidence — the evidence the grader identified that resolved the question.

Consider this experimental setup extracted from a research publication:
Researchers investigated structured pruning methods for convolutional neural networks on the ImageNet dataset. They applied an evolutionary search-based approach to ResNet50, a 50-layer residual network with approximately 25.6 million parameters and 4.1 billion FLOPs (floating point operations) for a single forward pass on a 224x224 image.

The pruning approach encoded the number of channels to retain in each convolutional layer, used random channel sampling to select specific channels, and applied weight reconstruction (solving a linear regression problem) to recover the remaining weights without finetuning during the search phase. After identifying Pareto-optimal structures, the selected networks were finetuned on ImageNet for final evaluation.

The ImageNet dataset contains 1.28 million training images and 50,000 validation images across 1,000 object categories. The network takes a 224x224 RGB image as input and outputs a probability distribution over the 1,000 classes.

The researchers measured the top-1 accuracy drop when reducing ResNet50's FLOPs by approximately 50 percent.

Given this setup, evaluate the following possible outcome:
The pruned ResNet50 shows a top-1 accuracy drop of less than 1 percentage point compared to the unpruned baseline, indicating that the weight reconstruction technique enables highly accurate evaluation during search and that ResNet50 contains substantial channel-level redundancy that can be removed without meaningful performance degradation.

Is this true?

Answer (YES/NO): YES